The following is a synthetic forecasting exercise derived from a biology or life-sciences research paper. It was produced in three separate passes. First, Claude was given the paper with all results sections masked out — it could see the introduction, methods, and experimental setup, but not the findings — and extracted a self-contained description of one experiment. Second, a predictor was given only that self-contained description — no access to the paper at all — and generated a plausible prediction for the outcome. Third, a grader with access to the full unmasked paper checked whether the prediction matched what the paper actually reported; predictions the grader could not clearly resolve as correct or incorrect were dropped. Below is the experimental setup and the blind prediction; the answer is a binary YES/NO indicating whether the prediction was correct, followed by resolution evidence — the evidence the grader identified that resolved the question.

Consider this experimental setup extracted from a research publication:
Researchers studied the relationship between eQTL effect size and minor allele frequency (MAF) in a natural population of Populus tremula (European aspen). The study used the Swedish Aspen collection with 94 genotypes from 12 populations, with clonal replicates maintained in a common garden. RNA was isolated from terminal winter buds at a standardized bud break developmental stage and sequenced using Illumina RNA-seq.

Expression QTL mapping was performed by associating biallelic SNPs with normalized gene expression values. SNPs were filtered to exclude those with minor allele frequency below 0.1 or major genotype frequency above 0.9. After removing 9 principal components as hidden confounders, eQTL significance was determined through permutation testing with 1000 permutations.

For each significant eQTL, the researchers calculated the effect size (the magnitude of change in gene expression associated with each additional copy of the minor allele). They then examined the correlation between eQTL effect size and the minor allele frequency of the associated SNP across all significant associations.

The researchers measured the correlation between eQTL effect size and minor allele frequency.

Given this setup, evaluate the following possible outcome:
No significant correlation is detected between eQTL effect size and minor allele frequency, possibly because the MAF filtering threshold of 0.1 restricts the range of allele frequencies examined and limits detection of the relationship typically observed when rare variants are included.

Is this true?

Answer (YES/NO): NO